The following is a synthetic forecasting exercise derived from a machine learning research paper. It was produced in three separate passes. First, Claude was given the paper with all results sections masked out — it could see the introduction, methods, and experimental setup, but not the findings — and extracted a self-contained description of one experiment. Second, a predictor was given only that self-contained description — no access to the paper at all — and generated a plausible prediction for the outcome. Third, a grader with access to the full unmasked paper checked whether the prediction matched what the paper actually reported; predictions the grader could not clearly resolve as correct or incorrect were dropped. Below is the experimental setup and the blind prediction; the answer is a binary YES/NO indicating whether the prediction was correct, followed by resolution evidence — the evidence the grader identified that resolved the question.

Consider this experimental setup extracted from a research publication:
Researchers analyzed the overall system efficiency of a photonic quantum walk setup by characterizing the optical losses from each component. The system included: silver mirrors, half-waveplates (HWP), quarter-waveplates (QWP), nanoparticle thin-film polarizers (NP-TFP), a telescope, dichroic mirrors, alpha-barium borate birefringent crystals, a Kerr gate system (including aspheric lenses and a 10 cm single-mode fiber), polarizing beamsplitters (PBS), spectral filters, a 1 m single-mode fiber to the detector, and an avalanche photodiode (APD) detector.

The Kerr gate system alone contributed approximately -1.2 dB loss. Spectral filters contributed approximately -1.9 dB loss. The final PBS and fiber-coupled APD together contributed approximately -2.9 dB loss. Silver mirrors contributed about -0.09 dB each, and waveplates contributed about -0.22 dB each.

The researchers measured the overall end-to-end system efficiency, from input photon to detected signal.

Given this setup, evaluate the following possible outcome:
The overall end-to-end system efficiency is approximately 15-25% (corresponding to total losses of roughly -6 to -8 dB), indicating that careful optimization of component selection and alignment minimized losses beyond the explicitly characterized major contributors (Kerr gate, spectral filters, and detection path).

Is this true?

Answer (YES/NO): NO